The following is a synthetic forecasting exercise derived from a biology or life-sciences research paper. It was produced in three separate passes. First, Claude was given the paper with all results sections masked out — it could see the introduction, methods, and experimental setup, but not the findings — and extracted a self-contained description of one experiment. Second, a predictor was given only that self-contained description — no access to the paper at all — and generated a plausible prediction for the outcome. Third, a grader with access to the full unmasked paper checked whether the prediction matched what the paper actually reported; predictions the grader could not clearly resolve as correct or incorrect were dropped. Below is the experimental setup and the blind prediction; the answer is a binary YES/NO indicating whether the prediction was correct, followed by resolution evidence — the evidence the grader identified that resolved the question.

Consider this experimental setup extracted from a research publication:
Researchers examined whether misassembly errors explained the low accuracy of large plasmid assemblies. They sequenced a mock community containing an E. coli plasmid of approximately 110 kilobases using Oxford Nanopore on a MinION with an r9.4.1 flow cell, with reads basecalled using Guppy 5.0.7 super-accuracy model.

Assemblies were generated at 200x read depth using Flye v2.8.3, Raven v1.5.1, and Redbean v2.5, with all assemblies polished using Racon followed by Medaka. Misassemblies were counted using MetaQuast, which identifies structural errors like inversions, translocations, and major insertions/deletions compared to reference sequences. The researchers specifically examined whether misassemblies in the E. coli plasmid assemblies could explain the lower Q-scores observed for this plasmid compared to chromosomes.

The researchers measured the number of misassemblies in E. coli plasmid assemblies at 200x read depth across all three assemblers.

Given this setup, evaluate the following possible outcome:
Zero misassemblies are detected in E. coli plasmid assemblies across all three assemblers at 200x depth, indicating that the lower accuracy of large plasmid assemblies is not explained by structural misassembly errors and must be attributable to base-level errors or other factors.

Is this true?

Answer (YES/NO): YES